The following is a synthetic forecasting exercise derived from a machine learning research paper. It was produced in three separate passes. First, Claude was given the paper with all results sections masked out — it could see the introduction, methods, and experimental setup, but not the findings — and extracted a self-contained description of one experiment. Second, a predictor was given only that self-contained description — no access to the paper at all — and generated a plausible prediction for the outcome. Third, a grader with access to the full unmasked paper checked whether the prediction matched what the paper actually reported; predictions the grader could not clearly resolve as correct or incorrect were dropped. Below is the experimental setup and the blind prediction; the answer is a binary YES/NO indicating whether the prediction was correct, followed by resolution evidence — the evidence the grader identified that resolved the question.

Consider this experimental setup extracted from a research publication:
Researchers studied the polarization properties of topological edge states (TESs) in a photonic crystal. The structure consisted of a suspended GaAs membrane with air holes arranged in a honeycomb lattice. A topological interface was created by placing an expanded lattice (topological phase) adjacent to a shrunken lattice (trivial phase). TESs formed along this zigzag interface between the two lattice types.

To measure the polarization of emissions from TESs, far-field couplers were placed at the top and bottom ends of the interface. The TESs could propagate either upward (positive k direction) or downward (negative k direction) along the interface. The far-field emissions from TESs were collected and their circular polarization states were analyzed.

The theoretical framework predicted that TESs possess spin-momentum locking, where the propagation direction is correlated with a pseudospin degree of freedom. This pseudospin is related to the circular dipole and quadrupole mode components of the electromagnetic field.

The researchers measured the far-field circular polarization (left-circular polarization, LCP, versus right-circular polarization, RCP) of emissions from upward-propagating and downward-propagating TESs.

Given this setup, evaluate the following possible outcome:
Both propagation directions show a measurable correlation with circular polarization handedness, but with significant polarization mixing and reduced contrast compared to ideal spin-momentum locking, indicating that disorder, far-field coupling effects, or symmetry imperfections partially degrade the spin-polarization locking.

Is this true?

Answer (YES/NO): NO